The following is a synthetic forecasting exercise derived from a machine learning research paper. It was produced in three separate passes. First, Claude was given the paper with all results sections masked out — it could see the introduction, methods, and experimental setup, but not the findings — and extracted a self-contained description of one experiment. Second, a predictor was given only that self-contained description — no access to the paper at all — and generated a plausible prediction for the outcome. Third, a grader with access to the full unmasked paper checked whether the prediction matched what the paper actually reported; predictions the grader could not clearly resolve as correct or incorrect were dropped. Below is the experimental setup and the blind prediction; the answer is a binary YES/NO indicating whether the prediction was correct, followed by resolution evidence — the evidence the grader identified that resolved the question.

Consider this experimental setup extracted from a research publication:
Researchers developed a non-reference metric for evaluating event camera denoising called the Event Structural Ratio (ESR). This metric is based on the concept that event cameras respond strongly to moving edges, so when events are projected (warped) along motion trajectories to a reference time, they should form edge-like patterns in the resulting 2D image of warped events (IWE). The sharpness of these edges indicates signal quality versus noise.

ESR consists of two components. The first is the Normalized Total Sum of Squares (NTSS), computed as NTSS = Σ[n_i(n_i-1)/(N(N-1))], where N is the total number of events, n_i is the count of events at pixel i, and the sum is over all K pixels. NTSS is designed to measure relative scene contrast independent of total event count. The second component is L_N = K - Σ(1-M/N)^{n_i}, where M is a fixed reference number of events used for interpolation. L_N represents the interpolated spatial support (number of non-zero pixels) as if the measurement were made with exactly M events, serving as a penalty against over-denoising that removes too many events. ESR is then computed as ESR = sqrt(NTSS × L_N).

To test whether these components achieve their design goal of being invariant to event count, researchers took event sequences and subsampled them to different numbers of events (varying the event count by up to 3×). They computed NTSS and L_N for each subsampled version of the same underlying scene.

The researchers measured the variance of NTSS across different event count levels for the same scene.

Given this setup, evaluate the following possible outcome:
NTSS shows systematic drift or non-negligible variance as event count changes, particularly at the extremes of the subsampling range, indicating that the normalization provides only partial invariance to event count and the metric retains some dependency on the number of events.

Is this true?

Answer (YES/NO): NO